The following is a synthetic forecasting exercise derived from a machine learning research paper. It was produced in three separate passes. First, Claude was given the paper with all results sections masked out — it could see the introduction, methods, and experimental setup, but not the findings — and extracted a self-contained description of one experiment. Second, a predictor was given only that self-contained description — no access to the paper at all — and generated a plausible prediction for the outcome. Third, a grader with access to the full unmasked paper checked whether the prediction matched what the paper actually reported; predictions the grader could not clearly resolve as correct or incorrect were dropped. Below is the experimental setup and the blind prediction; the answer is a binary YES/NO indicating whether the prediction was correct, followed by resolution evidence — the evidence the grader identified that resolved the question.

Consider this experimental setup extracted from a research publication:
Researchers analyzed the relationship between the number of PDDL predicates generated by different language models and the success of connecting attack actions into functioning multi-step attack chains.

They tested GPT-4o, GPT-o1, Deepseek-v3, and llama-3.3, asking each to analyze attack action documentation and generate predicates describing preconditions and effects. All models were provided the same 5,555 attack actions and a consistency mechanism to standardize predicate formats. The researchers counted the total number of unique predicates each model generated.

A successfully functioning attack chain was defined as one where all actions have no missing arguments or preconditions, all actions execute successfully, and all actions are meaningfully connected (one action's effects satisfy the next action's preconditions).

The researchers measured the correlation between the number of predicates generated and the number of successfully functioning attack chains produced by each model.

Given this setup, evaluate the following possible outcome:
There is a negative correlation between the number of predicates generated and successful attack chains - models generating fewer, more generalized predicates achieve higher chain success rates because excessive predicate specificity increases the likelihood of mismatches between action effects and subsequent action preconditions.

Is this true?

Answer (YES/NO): YES